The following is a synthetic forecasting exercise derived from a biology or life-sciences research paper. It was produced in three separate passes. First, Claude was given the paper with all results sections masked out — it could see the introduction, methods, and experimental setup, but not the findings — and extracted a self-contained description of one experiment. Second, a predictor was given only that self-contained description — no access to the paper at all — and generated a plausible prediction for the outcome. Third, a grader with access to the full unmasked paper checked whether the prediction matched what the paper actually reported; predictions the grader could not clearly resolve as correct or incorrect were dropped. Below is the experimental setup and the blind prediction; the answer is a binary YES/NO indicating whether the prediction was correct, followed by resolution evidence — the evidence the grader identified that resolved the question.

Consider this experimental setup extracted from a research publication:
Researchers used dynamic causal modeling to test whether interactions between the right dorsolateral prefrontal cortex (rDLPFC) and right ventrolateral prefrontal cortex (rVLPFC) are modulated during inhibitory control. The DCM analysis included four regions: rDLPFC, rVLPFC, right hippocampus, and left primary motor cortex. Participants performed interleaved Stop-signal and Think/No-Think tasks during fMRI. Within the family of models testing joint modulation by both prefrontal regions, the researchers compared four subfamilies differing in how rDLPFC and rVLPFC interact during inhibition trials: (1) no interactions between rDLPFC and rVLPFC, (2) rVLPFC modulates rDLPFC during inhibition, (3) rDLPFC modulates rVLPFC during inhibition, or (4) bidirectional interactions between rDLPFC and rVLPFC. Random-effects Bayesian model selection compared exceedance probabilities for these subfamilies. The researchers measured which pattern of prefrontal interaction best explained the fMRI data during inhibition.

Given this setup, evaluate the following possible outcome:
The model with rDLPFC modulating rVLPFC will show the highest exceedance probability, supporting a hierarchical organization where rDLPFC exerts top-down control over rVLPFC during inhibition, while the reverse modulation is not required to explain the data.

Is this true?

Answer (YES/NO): NO